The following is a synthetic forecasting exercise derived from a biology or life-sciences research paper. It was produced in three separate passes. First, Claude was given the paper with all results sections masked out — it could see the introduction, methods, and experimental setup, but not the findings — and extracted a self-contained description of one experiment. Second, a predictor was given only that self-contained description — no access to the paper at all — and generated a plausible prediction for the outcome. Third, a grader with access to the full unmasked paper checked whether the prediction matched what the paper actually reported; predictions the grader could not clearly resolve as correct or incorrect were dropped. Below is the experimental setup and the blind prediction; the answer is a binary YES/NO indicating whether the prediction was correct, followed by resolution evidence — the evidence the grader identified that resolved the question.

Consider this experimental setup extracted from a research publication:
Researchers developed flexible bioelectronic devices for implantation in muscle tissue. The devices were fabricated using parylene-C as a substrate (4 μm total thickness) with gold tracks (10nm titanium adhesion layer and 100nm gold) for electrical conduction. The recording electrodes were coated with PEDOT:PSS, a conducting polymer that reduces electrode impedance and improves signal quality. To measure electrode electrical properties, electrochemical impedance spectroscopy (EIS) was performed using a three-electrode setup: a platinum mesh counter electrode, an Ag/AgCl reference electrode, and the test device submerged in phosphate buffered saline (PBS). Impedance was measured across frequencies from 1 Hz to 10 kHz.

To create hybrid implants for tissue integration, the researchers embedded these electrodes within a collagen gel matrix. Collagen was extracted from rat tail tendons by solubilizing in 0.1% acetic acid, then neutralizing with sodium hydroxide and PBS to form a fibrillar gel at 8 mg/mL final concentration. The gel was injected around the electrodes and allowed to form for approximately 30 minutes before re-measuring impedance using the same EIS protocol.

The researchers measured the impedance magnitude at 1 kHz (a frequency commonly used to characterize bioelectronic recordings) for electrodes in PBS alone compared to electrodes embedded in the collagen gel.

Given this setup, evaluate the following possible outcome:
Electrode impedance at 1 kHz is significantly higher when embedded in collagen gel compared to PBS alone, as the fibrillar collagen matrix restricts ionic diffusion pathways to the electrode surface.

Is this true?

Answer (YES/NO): NO